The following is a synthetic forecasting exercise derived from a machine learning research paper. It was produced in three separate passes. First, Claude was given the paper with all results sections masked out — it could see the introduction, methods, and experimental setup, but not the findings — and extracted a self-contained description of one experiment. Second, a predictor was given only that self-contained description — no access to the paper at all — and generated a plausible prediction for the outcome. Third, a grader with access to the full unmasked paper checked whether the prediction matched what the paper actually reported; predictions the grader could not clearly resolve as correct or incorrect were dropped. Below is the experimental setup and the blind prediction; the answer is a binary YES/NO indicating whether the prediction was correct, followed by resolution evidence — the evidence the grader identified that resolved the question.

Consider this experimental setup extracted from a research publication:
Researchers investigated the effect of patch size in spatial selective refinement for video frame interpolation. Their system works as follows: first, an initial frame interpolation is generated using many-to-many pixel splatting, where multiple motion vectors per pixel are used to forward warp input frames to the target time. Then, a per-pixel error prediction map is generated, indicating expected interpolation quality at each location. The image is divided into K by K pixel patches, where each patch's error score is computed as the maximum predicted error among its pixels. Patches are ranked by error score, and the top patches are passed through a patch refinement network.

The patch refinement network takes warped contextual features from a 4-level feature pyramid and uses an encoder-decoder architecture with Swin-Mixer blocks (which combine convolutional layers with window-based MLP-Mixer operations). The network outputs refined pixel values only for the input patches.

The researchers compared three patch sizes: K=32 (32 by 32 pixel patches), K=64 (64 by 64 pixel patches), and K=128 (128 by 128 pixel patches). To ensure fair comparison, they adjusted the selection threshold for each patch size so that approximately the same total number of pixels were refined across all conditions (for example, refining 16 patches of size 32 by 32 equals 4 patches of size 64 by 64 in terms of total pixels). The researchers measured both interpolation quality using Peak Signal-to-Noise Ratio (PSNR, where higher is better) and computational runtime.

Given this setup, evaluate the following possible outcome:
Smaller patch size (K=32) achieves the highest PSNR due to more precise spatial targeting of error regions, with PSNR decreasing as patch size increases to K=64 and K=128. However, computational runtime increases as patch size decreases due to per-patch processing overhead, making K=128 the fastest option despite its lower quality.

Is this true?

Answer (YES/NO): NO